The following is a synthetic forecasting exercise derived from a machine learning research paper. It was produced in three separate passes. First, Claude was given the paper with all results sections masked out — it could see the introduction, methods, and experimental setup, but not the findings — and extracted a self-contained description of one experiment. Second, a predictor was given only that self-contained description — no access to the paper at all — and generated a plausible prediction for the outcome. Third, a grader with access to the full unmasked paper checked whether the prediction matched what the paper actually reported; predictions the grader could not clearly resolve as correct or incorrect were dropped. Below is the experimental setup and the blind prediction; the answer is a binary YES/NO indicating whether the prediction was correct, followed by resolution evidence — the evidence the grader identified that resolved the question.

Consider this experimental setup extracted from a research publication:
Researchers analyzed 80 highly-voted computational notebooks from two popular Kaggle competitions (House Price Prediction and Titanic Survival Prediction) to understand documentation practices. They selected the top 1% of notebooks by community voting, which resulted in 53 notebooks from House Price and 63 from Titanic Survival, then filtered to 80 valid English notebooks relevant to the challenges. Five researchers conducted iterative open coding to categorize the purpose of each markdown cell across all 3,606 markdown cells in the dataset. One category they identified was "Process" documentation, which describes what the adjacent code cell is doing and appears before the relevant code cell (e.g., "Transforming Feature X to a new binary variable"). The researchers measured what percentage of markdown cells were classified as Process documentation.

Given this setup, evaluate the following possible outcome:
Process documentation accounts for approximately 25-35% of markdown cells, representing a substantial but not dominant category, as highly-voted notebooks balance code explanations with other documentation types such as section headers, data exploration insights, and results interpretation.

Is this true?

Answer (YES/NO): NO